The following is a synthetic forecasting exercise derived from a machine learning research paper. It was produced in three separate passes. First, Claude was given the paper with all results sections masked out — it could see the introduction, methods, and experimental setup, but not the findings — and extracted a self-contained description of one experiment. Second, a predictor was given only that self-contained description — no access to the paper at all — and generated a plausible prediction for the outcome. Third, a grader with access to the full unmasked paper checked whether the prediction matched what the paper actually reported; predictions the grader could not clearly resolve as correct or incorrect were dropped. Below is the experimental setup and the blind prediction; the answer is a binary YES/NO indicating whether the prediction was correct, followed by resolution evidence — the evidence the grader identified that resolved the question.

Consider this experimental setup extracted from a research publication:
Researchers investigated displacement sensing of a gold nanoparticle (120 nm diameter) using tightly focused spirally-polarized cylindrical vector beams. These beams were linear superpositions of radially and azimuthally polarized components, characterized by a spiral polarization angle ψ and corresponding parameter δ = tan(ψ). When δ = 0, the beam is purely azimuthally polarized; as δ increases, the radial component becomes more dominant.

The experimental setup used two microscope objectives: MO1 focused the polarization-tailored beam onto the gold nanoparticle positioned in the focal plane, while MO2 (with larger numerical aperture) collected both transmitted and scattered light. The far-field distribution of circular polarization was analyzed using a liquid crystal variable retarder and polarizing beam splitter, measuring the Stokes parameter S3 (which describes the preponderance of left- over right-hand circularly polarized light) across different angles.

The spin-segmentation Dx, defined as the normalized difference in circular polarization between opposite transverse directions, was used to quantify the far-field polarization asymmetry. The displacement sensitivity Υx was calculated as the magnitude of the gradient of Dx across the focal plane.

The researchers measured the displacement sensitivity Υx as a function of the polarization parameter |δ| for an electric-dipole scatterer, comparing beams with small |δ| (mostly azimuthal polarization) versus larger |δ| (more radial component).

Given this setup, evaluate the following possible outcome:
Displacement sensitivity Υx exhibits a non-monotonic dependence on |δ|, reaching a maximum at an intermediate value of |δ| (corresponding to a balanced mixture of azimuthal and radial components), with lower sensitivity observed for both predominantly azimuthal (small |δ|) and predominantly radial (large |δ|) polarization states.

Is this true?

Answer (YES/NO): NO